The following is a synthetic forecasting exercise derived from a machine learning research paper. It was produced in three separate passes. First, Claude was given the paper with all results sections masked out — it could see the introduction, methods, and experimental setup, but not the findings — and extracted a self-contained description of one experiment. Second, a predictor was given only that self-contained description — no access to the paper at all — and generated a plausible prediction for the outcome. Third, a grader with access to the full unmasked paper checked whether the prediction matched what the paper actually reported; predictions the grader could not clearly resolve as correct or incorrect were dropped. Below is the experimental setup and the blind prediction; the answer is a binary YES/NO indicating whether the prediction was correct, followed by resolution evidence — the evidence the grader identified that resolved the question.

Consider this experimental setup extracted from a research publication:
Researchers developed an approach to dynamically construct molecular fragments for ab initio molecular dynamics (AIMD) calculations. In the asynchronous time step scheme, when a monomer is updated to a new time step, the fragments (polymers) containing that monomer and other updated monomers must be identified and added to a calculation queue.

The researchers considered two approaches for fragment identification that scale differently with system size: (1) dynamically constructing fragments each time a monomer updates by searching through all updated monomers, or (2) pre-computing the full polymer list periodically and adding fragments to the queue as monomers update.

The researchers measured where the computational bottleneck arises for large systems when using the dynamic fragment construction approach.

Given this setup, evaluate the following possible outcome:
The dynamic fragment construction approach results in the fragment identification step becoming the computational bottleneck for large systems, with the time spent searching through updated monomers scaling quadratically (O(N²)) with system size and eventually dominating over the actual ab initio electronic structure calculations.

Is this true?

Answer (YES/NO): NO